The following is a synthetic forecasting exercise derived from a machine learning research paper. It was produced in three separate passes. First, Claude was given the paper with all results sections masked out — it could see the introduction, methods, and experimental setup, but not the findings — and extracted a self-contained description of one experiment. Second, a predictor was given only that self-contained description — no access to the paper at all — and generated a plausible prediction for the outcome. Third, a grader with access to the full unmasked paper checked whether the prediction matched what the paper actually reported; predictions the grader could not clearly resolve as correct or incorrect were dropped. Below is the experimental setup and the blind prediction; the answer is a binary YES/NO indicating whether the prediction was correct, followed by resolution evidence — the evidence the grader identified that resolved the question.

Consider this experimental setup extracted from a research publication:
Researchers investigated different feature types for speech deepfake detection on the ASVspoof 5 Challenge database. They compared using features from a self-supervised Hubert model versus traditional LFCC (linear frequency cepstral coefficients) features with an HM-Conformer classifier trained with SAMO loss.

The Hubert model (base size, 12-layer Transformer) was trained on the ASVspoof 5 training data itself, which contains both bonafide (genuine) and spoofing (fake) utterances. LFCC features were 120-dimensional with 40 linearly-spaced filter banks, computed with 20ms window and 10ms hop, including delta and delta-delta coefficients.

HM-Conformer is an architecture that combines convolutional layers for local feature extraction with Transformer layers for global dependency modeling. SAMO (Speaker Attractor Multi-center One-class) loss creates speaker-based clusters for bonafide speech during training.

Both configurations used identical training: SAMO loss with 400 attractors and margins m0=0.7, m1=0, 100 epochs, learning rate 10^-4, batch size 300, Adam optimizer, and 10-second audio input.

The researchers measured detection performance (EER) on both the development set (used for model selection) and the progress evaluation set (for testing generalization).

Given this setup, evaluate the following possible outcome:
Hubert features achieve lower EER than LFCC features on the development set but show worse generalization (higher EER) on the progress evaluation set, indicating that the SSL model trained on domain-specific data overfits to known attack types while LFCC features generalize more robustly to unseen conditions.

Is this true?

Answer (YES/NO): YES